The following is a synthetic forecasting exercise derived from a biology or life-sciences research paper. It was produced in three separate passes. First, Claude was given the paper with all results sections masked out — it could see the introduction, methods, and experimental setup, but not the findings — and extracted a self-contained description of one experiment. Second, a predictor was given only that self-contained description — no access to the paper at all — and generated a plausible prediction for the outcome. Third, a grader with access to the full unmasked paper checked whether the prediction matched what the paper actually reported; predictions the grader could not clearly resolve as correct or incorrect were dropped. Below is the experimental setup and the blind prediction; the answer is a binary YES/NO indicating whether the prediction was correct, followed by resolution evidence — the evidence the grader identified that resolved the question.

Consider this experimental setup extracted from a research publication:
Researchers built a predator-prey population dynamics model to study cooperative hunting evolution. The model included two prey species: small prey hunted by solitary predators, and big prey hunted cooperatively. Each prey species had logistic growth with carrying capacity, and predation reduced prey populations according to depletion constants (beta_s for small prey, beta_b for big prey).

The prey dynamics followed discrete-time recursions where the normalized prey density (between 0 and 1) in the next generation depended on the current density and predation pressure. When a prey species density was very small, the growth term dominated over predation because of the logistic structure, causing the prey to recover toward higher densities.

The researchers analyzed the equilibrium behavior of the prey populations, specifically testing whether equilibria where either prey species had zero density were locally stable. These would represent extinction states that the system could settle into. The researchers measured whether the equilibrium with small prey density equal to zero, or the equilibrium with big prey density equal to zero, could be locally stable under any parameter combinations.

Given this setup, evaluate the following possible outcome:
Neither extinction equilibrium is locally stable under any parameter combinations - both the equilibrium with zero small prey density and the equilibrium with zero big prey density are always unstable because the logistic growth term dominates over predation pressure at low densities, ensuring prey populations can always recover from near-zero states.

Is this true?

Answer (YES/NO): YES